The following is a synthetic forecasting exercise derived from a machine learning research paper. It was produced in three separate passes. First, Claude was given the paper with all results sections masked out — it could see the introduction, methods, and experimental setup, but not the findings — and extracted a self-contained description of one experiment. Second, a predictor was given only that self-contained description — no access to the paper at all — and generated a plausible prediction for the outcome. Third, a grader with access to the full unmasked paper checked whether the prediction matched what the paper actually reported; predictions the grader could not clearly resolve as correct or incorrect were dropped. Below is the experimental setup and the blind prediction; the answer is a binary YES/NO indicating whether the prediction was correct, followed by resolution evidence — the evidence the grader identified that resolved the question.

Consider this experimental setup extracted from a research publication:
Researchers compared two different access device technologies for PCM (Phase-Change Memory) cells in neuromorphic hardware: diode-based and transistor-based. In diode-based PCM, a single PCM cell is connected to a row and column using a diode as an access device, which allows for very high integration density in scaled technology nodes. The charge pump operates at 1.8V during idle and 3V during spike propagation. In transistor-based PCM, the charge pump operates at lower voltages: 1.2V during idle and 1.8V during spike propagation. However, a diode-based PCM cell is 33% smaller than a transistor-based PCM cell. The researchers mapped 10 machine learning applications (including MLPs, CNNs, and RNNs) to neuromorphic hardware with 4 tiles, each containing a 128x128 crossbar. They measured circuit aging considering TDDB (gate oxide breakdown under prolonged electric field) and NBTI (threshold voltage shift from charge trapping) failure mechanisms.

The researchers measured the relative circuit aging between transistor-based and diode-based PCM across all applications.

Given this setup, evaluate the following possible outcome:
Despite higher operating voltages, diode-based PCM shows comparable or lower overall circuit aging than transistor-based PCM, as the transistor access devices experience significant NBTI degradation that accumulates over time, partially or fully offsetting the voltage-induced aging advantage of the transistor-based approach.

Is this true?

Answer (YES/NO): NO